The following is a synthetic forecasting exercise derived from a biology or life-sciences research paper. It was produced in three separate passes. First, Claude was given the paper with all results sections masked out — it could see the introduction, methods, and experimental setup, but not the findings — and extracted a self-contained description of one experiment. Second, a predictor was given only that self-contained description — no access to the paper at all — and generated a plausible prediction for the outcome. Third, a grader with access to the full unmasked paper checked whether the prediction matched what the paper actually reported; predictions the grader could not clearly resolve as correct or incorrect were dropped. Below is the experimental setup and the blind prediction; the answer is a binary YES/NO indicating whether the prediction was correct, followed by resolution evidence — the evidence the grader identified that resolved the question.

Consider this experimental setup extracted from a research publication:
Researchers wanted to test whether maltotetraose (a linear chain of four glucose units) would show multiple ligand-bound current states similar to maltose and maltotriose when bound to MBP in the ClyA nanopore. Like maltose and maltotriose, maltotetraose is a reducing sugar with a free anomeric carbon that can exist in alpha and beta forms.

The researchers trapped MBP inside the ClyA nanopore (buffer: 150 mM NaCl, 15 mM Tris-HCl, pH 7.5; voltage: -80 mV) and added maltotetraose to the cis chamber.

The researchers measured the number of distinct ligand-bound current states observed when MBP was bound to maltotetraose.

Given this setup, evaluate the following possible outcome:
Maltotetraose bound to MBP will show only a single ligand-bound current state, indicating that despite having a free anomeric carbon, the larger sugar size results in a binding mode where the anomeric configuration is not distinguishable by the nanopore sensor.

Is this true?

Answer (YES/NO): NO